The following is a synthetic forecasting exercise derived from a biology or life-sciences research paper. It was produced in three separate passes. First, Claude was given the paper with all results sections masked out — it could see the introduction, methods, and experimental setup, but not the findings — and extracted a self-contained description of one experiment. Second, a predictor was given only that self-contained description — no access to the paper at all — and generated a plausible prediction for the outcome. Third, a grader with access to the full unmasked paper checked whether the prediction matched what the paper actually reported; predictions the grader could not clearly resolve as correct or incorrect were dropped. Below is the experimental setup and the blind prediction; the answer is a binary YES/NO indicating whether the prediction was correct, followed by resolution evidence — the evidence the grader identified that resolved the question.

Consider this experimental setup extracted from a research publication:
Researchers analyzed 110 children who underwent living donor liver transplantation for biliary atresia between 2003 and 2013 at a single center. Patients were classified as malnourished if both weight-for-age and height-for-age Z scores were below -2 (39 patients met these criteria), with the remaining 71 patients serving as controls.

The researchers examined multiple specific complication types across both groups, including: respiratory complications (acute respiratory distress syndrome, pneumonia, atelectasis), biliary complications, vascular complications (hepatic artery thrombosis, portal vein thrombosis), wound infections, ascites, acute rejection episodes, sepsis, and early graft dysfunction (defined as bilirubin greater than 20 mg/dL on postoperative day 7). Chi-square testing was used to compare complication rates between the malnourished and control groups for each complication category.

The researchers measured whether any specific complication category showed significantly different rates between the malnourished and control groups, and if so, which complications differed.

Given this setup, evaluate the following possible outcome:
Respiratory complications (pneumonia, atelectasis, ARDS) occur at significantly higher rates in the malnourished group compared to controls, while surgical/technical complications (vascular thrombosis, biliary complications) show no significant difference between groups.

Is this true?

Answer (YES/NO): YES